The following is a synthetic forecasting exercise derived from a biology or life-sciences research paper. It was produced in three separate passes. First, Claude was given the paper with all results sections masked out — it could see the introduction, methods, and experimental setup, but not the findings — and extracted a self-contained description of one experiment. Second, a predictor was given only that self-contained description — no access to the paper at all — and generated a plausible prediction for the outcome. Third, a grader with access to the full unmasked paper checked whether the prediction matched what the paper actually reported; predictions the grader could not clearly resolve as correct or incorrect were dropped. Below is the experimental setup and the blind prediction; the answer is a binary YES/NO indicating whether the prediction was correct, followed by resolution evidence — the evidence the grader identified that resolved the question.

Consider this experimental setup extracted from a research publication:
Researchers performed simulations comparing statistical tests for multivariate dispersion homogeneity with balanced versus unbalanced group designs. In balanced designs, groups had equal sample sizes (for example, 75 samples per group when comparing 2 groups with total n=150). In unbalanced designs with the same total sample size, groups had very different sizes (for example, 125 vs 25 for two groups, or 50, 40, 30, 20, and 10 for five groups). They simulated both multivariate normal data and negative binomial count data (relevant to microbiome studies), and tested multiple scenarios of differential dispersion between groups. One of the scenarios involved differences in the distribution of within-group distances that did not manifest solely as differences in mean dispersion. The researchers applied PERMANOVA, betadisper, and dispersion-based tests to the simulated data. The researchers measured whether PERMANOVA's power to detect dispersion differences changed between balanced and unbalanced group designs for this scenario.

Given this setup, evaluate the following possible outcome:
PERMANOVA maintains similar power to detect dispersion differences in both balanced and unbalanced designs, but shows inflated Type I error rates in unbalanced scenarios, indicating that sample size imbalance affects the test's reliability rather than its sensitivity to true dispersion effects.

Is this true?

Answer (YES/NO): NO